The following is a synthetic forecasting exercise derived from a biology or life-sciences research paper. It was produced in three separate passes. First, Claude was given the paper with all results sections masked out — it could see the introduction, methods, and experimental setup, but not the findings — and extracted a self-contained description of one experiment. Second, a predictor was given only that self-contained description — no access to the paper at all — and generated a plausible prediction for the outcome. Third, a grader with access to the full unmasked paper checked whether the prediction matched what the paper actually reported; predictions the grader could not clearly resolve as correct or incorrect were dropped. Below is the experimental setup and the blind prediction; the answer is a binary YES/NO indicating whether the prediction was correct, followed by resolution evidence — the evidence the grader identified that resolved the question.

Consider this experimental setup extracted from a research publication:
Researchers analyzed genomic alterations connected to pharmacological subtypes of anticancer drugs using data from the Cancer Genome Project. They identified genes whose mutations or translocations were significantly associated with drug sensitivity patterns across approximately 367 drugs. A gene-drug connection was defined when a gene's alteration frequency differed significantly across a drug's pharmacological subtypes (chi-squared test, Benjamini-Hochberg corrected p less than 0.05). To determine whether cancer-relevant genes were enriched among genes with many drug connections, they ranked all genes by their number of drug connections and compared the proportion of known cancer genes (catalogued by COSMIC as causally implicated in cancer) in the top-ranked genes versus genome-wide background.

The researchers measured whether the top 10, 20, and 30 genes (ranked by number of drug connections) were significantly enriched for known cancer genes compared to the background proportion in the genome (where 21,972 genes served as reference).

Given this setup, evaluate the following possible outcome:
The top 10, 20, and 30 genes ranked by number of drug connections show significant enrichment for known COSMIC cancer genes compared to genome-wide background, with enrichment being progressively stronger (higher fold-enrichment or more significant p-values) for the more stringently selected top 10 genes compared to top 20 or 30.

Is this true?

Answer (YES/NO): NO